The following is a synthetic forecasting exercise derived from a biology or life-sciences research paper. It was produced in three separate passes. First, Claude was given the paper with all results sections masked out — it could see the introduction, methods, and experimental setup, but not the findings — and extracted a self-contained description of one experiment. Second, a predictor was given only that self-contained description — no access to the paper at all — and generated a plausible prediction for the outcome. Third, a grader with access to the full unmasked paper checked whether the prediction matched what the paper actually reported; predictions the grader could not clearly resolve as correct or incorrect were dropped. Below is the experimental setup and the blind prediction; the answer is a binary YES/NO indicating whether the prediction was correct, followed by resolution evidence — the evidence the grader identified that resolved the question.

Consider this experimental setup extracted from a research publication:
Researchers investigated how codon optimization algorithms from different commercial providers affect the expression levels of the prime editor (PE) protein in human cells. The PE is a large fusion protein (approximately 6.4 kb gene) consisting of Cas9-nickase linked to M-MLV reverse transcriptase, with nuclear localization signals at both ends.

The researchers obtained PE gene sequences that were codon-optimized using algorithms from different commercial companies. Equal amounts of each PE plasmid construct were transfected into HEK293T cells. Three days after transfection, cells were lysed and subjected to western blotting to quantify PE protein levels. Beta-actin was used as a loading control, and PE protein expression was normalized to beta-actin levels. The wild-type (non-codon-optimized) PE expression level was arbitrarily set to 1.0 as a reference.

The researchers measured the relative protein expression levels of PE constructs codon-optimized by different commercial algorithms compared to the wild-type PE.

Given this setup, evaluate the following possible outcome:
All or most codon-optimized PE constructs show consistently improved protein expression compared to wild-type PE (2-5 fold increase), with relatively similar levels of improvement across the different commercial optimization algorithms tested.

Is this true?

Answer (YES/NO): NO